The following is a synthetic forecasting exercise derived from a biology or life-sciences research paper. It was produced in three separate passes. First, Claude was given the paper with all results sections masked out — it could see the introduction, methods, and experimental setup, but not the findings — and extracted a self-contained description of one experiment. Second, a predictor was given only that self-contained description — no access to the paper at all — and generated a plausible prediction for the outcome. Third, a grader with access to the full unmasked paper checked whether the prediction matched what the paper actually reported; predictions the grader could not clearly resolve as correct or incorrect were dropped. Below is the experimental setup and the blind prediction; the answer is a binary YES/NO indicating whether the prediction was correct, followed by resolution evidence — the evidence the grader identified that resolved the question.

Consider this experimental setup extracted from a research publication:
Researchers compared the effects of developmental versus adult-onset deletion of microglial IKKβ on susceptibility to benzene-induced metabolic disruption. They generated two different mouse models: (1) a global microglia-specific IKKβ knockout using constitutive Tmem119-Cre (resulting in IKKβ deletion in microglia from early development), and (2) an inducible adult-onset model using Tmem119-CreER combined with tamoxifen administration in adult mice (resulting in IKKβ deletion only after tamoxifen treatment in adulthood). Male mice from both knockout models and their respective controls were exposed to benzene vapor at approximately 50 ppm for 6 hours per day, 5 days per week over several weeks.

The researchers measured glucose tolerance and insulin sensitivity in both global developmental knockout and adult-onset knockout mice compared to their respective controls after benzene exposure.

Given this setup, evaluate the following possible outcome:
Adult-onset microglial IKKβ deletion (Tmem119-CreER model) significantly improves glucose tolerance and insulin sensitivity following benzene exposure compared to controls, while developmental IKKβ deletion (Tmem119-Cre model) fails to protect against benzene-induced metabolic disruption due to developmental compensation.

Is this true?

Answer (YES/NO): NO